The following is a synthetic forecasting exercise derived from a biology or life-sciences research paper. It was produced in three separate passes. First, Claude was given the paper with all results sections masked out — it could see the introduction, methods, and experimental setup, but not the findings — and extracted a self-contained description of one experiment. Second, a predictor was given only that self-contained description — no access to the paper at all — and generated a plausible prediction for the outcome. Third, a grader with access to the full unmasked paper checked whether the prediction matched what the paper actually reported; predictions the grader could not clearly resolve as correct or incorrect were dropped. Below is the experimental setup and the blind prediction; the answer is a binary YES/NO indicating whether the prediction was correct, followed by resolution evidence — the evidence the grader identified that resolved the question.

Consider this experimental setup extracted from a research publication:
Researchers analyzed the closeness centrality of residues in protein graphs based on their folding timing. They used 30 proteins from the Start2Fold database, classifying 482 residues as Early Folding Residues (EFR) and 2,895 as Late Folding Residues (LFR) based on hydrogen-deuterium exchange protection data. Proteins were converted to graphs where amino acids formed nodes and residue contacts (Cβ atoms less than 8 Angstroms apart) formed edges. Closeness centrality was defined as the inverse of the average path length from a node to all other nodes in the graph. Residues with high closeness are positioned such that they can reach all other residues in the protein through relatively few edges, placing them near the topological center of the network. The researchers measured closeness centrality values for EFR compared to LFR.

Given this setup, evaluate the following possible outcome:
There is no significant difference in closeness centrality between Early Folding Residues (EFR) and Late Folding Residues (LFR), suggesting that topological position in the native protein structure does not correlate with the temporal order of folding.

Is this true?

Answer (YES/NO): NO